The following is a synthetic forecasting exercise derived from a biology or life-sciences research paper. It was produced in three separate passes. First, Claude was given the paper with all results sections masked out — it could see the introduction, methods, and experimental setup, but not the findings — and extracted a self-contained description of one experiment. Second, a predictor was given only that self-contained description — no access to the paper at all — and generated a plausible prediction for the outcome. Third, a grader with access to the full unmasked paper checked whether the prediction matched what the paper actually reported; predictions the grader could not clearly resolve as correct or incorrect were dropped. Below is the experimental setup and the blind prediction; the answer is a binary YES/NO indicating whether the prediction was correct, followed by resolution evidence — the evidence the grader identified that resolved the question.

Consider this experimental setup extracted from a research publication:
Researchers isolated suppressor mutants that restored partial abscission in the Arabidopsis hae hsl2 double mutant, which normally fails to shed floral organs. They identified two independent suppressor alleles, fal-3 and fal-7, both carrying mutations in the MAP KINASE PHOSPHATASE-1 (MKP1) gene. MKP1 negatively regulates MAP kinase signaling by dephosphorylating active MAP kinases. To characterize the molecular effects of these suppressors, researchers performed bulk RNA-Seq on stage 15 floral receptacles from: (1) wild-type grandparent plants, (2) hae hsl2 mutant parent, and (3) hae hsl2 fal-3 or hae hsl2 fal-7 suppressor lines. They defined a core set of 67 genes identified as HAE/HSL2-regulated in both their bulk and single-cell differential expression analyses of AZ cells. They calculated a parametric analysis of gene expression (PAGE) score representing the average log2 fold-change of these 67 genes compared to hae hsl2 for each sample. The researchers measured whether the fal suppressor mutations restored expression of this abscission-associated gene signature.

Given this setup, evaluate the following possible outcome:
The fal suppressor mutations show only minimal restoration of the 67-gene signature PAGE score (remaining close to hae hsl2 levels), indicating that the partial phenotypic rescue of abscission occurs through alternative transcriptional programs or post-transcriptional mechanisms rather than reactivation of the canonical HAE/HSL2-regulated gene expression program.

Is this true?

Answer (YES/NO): NO